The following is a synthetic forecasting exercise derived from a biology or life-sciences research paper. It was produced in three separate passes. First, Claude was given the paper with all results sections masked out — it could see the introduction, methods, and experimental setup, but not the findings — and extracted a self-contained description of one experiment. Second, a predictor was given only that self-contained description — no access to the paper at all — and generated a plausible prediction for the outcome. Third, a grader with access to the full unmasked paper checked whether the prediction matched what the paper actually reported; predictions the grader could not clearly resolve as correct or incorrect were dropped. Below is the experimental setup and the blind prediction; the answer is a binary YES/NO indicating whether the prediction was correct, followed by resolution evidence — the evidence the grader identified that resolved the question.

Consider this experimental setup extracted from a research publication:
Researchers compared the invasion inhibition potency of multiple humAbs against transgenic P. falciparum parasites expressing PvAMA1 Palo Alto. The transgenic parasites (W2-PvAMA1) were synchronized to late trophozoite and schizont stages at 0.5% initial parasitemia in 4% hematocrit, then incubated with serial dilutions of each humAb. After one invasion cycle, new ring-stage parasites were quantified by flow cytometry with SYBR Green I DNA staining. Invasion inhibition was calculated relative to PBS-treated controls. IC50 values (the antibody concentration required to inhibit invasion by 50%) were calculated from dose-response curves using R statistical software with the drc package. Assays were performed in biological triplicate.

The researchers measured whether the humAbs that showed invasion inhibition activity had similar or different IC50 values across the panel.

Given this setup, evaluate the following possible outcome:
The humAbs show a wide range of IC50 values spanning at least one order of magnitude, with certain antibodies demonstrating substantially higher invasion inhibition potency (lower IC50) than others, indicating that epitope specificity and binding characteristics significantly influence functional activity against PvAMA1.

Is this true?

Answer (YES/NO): YES